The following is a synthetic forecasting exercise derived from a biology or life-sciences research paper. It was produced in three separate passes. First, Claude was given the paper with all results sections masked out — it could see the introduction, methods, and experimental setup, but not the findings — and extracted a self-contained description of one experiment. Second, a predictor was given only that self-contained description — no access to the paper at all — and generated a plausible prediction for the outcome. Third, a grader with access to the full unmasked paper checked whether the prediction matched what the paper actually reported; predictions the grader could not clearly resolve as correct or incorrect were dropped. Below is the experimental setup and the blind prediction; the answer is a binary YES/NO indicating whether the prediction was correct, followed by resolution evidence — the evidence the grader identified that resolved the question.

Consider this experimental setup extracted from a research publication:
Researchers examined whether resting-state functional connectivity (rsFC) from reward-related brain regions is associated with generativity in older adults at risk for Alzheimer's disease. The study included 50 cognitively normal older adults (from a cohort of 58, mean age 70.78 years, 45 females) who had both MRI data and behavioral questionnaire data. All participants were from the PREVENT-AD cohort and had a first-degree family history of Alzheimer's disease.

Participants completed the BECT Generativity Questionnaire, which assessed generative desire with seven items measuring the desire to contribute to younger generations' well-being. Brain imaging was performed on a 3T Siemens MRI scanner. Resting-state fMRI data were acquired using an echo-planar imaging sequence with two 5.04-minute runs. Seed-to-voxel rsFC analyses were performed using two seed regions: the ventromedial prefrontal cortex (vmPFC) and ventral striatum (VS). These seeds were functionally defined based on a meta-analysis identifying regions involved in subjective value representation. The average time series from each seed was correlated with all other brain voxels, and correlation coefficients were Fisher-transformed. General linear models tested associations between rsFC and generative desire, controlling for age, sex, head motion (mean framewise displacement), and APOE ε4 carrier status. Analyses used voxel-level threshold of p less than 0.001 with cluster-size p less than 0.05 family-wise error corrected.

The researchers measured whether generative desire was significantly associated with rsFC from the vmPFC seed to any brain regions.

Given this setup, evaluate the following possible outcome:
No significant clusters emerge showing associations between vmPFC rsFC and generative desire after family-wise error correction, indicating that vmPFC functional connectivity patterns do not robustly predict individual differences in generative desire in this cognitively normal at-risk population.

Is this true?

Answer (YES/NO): NO